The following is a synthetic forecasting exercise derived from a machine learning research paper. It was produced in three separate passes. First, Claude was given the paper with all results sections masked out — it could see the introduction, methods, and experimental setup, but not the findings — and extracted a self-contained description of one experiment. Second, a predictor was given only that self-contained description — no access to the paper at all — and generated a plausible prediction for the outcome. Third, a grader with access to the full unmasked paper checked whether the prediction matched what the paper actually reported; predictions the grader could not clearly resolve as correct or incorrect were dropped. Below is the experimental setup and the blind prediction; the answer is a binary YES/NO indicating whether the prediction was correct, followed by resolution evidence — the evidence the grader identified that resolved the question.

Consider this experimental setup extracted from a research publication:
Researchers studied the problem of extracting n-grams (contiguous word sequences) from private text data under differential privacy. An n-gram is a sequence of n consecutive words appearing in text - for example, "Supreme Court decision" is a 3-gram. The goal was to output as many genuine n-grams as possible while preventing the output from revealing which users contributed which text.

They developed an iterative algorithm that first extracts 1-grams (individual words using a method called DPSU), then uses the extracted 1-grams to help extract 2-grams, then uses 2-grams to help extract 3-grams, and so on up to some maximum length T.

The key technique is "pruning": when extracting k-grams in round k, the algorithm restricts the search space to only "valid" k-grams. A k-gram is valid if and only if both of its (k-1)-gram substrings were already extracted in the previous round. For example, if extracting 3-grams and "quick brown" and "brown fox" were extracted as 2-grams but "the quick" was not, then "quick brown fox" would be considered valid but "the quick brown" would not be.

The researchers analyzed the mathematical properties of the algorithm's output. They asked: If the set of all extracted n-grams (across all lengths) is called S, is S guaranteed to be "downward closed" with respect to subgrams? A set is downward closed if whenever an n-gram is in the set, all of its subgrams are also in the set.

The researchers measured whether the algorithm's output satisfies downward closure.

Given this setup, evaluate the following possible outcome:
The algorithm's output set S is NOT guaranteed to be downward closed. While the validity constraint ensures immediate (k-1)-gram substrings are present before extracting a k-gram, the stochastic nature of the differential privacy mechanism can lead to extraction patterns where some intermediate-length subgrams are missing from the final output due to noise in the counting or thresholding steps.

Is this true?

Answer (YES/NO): NO